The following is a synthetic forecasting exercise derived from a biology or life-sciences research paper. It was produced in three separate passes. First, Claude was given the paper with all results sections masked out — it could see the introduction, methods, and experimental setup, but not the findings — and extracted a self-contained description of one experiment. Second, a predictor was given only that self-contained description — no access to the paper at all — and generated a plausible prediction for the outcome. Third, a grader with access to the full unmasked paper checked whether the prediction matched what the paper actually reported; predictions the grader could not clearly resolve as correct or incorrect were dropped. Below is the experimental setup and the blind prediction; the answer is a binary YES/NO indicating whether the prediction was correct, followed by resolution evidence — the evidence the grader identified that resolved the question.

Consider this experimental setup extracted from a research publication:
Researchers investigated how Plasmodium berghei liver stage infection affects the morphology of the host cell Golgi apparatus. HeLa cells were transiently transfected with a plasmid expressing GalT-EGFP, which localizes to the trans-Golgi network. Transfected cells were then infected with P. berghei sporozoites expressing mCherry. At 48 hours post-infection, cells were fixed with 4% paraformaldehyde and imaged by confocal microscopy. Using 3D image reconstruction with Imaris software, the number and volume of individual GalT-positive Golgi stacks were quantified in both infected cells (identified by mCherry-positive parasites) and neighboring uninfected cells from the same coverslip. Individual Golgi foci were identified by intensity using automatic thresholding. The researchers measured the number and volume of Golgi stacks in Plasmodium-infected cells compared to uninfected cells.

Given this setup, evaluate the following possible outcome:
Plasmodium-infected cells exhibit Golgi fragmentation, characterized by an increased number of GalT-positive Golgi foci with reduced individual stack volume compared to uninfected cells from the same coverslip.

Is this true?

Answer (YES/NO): YES